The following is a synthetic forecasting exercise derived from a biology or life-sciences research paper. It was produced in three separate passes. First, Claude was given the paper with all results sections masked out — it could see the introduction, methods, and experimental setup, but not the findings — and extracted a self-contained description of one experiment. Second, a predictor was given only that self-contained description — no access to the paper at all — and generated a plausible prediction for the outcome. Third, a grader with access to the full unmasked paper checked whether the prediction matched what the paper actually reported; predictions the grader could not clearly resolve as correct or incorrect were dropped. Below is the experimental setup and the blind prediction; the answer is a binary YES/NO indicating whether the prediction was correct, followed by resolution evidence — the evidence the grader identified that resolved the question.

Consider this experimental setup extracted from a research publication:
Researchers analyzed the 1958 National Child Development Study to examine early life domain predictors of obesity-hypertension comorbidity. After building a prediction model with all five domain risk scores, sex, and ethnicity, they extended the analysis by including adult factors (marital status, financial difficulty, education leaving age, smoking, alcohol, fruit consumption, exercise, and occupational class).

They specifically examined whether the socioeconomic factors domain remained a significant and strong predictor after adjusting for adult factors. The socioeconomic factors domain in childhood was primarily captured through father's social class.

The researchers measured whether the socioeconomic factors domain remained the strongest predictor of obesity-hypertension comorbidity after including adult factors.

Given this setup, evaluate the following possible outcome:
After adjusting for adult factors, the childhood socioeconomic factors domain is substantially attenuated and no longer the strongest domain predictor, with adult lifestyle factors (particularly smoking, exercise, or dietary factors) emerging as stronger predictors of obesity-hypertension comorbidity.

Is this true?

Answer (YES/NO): NO